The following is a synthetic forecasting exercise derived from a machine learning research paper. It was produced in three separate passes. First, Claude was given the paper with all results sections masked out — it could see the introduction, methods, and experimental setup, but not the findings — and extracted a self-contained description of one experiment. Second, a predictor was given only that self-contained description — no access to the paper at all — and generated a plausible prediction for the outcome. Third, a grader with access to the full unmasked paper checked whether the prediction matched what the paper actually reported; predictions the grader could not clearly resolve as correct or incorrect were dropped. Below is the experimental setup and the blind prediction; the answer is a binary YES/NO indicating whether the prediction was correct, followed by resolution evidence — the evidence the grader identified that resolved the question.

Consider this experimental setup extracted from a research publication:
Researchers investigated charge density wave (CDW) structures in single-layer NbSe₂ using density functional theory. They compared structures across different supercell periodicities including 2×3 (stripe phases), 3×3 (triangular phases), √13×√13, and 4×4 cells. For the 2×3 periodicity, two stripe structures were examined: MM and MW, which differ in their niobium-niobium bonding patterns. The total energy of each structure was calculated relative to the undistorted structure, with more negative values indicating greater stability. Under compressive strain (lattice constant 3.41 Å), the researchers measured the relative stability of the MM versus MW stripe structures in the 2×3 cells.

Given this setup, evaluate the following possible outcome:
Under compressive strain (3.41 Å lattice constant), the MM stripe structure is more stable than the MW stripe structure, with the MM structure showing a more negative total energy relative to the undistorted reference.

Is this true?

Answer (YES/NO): YES